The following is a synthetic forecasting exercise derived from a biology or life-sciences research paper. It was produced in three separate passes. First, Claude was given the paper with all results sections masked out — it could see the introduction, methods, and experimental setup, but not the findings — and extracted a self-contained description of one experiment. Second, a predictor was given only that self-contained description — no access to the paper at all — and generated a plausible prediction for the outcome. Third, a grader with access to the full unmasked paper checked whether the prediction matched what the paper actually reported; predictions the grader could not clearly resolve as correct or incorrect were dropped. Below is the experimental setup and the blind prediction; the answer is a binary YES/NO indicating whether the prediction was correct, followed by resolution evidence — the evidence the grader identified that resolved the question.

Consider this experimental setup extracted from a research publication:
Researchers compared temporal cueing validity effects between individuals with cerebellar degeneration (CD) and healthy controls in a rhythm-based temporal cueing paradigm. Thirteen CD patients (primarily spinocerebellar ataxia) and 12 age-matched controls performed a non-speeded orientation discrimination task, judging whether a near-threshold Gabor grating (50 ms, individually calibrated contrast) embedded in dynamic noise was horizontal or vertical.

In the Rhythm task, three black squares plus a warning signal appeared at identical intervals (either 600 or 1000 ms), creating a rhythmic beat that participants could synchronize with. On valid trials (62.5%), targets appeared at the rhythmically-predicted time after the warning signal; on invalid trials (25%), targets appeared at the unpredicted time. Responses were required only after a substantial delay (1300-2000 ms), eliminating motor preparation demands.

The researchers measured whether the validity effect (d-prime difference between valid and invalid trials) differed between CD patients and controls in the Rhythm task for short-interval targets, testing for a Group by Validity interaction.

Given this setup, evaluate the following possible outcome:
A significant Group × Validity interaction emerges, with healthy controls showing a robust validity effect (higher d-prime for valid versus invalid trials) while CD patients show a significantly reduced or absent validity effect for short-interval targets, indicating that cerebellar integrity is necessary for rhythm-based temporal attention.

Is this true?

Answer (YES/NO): NO